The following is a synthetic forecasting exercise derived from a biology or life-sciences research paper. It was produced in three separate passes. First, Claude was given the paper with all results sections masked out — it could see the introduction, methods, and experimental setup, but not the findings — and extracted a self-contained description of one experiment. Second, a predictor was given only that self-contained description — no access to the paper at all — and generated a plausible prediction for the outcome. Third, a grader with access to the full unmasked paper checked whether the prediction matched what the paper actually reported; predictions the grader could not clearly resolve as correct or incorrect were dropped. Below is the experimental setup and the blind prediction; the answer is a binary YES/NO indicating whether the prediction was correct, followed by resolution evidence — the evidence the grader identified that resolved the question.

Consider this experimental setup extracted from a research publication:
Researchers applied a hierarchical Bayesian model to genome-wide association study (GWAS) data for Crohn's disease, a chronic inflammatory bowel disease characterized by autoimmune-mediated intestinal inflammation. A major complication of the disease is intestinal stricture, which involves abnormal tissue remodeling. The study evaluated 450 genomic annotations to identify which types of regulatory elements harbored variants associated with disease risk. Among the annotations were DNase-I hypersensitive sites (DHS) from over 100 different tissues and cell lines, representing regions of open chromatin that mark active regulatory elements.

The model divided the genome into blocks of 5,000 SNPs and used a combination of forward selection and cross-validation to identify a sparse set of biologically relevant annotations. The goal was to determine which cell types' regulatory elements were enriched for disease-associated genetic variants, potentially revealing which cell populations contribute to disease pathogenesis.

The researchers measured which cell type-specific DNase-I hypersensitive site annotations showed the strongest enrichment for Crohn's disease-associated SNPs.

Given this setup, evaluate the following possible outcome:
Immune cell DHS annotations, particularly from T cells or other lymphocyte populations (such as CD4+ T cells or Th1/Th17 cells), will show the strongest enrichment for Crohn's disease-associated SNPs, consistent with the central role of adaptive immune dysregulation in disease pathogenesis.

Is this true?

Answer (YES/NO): NO